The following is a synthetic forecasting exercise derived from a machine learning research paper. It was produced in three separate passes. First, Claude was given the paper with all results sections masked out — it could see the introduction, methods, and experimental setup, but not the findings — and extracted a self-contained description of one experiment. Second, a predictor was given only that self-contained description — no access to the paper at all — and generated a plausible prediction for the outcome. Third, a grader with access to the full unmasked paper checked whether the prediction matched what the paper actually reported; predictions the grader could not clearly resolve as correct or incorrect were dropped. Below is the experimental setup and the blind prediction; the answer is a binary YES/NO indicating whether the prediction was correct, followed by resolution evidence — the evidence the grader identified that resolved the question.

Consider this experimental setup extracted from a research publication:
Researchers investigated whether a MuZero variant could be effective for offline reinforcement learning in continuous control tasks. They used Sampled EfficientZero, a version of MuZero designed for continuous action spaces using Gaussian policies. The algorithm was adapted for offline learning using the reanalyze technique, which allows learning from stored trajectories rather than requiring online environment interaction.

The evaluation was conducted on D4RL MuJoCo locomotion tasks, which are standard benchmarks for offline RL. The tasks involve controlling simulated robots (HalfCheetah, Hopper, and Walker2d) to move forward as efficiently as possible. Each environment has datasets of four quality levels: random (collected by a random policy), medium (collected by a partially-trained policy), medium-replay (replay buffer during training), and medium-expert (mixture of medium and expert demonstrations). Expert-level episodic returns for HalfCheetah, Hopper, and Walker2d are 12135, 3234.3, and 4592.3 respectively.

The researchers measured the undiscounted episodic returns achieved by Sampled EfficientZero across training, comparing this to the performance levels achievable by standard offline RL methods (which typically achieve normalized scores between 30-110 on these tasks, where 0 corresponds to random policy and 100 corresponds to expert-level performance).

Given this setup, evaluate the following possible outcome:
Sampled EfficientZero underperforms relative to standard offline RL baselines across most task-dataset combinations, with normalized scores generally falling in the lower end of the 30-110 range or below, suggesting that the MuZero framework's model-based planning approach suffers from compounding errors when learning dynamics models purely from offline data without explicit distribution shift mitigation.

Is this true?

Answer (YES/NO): YES